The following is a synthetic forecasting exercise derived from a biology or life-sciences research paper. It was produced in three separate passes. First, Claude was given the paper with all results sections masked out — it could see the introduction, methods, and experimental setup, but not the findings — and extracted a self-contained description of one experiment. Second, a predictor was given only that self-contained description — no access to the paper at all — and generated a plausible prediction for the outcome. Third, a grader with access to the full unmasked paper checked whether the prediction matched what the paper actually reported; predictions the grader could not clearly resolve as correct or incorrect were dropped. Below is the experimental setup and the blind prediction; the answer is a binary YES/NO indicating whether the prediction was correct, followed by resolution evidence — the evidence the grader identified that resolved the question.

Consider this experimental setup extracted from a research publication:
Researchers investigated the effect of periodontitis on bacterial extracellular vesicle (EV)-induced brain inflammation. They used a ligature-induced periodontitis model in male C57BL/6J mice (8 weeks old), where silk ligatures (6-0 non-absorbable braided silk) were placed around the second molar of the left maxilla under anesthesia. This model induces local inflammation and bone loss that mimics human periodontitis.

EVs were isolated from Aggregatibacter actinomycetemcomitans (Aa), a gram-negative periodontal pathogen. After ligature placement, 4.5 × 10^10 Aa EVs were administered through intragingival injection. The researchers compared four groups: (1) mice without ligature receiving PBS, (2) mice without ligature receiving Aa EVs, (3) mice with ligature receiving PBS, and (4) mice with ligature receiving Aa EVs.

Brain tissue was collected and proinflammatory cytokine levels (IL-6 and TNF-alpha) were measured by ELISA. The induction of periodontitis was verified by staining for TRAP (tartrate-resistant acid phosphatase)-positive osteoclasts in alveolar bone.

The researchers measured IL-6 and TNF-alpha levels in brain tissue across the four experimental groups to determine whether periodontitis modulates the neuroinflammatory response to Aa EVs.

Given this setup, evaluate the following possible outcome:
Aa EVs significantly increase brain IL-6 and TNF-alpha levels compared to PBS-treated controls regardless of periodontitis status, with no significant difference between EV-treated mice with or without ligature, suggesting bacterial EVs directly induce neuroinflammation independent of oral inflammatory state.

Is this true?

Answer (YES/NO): NO